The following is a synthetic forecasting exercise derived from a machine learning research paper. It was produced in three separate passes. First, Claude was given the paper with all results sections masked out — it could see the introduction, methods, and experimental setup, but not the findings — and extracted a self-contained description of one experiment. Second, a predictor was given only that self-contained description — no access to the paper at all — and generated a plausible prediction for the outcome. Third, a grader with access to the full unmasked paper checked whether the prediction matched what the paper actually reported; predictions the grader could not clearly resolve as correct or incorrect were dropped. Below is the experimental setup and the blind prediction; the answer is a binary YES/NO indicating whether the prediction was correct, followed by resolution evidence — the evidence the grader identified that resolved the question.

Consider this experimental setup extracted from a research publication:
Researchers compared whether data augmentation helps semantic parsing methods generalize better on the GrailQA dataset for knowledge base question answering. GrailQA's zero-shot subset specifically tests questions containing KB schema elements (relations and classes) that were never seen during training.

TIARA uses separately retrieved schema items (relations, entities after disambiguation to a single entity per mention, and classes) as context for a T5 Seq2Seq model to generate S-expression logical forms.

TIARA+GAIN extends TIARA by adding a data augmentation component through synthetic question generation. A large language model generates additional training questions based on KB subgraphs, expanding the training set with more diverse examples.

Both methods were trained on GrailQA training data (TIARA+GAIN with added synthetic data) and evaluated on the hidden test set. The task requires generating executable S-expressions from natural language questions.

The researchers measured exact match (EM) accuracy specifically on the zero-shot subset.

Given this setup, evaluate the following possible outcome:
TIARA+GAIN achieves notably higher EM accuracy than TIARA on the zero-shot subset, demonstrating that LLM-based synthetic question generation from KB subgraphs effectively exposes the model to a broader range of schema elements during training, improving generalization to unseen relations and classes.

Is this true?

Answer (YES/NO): YES